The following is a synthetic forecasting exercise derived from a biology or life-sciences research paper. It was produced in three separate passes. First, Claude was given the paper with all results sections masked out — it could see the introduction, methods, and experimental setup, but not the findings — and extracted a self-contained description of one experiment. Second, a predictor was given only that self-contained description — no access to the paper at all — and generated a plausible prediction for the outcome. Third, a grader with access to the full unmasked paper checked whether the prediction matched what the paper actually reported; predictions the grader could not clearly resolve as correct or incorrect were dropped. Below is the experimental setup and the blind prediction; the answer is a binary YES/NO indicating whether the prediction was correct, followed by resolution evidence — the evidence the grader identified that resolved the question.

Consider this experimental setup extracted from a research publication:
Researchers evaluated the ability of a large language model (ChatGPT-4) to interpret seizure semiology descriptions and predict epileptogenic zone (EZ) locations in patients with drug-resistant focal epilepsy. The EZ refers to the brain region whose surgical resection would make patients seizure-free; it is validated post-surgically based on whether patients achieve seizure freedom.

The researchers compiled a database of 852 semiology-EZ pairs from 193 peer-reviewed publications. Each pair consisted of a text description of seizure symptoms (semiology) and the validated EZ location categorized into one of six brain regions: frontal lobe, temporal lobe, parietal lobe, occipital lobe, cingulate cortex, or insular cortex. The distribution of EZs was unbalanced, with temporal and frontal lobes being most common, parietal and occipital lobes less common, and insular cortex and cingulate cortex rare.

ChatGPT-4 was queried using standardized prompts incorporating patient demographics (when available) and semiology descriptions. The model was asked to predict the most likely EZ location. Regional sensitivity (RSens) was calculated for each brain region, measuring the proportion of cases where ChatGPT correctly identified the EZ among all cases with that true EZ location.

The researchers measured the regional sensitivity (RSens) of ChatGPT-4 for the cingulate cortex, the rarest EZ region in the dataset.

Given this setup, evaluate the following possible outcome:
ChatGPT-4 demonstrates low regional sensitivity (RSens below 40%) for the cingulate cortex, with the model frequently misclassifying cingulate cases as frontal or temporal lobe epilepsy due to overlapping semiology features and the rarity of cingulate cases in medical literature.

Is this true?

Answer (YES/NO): YES